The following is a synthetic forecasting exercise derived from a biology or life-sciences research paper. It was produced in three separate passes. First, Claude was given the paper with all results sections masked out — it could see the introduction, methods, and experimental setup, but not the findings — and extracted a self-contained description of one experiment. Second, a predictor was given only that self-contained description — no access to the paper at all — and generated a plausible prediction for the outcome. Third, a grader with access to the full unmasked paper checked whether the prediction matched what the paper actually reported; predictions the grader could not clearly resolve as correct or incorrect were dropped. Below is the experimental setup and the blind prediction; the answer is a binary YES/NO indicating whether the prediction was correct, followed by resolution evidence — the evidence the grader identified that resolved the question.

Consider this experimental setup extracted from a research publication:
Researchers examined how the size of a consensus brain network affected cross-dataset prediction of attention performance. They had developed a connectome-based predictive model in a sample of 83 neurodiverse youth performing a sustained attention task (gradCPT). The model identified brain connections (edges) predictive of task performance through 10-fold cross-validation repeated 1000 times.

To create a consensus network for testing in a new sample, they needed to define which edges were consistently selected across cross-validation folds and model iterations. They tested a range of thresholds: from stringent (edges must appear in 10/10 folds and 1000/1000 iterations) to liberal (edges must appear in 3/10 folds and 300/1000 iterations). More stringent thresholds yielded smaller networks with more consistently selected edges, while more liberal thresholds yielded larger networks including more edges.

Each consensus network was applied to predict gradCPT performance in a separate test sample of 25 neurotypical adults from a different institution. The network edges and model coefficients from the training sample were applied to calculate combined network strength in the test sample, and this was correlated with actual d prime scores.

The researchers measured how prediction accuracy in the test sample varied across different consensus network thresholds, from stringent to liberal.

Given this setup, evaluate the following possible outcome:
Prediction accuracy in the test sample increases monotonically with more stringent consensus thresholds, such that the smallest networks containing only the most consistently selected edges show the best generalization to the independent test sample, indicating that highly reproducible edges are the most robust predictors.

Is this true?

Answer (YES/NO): NO